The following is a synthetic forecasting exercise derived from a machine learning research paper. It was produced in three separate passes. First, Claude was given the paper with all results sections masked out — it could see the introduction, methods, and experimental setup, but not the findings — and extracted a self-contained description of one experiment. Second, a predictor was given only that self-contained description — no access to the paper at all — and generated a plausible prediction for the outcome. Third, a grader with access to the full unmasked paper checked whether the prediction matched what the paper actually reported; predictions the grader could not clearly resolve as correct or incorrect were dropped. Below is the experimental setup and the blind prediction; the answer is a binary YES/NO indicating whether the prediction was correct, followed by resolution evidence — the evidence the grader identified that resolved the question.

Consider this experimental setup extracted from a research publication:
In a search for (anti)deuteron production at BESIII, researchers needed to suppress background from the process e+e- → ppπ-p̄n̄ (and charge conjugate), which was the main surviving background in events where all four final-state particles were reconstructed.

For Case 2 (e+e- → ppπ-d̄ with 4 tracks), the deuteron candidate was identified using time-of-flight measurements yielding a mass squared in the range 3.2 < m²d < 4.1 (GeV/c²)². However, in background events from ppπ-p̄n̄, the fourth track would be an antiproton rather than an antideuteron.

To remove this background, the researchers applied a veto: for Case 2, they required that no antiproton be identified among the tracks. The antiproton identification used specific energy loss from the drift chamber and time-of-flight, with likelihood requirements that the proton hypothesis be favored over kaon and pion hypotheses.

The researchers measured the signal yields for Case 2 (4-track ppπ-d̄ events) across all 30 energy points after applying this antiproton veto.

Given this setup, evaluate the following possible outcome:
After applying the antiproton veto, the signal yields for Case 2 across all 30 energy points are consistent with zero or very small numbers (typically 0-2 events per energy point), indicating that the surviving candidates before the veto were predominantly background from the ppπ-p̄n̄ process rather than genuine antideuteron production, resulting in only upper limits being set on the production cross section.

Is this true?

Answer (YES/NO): YES